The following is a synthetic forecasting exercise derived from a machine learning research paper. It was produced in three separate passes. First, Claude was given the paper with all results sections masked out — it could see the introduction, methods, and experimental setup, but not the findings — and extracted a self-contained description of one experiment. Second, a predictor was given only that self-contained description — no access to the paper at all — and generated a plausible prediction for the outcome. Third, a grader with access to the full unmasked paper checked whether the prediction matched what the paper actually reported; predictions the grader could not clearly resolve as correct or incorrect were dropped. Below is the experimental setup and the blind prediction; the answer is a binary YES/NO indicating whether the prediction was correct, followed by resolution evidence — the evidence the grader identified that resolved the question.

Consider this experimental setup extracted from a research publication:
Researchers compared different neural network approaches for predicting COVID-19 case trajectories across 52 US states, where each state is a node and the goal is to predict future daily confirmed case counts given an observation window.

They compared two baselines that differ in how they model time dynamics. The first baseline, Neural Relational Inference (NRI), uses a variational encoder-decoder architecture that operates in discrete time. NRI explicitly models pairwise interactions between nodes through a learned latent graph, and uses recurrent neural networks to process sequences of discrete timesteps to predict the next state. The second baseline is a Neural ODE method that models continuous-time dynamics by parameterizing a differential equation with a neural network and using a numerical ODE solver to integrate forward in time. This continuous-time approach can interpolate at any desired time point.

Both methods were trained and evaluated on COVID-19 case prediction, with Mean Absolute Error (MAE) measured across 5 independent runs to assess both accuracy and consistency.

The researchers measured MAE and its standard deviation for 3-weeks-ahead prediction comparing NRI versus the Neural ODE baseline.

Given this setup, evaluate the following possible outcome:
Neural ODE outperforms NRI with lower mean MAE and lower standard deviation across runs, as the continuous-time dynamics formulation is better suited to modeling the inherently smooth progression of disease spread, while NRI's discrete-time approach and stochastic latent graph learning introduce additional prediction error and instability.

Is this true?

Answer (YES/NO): YES